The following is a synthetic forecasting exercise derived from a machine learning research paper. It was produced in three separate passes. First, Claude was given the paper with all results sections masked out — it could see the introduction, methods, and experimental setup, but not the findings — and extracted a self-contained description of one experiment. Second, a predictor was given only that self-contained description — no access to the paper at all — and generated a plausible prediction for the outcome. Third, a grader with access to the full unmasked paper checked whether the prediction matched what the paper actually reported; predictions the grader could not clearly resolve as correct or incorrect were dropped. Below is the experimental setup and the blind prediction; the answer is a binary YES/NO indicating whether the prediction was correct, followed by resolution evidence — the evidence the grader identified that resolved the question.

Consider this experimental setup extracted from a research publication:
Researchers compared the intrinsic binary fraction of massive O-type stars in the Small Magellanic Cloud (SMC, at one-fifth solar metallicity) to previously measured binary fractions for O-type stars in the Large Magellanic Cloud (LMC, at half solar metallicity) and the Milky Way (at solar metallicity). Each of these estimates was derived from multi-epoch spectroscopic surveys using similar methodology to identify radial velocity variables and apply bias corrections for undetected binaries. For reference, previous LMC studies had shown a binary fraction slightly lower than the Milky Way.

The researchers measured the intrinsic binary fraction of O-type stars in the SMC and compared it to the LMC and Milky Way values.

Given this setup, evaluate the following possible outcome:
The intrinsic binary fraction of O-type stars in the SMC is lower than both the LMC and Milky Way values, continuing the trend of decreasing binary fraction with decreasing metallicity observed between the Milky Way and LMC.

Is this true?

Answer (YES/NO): NO